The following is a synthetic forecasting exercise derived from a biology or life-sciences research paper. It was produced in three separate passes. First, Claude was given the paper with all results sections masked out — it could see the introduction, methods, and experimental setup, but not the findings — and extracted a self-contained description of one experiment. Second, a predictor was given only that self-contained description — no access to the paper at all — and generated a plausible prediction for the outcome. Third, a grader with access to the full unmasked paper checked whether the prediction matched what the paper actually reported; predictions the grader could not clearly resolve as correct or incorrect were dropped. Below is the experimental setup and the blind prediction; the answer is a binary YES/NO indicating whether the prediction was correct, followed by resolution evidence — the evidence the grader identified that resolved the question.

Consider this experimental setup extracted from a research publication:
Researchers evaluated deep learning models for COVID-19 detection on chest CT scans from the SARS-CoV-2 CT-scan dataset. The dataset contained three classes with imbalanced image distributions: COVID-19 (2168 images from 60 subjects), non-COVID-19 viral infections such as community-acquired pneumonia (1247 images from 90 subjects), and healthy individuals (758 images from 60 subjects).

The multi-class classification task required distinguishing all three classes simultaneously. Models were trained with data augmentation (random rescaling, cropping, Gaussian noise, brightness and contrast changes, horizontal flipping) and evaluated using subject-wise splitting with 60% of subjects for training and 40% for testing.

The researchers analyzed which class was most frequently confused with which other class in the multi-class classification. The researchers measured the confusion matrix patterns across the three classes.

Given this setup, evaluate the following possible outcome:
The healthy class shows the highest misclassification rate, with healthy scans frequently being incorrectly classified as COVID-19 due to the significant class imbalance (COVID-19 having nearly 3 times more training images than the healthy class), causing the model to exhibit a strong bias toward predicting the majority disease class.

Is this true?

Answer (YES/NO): NO